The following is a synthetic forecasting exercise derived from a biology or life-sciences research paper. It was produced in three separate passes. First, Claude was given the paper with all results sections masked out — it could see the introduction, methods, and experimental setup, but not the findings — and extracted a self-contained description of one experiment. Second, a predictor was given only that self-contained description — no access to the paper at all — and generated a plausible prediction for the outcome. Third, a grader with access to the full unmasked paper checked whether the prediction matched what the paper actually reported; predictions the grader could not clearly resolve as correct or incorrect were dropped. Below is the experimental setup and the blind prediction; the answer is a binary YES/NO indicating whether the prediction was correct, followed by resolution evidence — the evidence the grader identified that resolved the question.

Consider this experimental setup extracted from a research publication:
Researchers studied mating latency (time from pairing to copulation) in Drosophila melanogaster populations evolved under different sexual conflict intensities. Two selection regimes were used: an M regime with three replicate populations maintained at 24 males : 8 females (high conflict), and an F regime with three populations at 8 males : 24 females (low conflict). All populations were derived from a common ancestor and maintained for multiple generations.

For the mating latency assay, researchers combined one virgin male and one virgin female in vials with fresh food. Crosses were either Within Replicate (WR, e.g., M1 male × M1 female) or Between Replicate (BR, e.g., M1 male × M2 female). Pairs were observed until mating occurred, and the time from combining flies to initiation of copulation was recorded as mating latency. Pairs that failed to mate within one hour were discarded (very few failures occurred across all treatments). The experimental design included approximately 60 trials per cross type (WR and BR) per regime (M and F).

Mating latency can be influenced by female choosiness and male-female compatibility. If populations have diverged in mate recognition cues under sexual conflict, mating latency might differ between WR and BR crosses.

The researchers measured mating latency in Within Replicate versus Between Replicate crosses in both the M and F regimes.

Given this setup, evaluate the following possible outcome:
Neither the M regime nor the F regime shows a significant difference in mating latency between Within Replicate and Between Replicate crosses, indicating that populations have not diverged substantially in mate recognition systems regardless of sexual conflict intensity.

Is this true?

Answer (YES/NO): YES